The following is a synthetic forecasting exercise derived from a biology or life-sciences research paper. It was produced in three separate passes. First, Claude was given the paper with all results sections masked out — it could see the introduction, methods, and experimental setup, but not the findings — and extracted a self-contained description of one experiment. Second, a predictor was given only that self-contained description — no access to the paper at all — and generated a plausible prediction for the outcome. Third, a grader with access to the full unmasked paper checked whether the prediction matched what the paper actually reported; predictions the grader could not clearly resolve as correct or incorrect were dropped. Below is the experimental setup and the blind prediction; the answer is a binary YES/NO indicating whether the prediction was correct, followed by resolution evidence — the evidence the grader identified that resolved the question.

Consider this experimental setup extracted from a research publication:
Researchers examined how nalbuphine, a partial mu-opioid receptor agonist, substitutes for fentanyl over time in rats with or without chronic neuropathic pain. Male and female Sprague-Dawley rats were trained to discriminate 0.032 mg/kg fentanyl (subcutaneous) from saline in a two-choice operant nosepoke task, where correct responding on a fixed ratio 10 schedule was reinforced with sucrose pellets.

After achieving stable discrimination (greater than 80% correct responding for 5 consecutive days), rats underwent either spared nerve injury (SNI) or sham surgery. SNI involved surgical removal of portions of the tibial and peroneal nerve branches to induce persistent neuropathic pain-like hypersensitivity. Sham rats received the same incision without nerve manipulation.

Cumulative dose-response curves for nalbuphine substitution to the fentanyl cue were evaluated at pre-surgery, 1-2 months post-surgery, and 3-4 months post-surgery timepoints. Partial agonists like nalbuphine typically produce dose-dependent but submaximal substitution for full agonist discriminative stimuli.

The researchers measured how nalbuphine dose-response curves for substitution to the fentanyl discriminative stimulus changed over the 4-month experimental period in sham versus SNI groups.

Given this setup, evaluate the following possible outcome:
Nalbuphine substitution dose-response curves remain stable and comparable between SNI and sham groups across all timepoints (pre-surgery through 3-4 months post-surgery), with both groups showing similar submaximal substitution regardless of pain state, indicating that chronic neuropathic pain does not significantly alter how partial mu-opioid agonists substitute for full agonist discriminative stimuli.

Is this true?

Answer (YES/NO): NO